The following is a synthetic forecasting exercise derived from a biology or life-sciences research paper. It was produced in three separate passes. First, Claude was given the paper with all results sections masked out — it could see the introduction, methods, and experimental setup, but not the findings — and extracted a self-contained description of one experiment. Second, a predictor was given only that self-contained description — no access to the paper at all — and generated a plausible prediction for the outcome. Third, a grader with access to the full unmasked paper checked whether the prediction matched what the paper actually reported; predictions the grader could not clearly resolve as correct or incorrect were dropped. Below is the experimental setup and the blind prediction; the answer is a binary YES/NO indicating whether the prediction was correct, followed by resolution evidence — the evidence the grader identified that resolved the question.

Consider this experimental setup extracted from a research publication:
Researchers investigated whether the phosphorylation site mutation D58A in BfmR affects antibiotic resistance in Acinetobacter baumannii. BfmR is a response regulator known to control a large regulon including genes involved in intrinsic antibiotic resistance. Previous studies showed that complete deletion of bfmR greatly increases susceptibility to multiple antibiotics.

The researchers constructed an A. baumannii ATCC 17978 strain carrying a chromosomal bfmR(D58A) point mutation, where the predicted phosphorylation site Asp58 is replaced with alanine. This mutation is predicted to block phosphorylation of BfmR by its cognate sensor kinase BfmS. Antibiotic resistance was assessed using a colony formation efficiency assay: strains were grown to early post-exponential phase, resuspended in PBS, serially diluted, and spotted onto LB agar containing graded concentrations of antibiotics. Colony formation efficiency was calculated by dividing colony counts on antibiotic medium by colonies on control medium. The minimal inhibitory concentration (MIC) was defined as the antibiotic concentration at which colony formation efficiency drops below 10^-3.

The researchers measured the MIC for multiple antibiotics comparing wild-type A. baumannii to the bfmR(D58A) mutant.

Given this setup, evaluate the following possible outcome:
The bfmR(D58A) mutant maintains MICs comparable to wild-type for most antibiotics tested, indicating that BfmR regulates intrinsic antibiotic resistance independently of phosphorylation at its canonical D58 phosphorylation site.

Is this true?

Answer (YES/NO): NO